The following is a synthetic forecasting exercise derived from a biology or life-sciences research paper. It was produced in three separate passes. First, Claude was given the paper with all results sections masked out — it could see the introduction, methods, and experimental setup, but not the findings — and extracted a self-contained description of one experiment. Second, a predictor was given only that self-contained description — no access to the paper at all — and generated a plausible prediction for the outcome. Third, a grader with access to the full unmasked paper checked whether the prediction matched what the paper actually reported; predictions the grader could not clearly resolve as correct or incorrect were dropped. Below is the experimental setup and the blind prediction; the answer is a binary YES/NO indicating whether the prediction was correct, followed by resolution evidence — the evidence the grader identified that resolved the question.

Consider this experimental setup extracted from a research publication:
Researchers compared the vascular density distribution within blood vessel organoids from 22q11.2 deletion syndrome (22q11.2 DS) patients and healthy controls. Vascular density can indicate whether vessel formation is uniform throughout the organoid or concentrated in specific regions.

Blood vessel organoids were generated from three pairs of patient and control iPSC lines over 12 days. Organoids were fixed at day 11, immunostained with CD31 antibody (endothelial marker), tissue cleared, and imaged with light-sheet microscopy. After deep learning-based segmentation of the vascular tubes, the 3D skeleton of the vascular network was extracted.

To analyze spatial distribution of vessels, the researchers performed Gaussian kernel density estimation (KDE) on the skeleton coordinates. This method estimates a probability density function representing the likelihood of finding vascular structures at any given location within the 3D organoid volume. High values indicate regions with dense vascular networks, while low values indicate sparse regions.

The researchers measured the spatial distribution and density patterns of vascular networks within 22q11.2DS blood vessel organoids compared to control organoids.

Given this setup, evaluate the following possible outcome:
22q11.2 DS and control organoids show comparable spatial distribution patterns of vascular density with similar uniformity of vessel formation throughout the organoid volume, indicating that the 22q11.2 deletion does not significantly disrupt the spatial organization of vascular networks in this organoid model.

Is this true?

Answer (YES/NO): NO